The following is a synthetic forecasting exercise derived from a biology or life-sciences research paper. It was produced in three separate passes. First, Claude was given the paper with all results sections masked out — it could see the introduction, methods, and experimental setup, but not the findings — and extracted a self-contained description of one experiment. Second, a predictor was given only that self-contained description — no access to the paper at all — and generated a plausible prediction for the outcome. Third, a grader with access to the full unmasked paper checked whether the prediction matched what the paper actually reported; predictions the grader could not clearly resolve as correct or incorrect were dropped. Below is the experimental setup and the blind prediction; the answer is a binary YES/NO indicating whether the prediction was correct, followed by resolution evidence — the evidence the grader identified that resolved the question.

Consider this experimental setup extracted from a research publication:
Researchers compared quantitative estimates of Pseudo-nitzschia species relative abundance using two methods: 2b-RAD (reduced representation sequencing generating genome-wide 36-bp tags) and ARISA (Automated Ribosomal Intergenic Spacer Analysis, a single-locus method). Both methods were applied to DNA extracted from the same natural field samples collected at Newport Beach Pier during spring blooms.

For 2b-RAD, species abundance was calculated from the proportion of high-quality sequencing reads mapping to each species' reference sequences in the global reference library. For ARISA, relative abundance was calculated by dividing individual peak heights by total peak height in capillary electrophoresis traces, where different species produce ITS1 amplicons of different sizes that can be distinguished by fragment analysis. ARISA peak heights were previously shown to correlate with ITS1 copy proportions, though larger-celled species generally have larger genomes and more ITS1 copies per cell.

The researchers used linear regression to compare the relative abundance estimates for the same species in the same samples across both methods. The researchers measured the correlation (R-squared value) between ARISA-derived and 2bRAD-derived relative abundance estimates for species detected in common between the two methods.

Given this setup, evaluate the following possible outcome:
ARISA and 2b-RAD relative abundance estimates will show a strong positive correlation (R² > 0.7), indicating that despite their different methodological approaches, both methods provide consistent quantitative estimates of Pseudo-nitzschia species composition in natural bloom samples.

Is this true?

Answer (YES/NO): NO